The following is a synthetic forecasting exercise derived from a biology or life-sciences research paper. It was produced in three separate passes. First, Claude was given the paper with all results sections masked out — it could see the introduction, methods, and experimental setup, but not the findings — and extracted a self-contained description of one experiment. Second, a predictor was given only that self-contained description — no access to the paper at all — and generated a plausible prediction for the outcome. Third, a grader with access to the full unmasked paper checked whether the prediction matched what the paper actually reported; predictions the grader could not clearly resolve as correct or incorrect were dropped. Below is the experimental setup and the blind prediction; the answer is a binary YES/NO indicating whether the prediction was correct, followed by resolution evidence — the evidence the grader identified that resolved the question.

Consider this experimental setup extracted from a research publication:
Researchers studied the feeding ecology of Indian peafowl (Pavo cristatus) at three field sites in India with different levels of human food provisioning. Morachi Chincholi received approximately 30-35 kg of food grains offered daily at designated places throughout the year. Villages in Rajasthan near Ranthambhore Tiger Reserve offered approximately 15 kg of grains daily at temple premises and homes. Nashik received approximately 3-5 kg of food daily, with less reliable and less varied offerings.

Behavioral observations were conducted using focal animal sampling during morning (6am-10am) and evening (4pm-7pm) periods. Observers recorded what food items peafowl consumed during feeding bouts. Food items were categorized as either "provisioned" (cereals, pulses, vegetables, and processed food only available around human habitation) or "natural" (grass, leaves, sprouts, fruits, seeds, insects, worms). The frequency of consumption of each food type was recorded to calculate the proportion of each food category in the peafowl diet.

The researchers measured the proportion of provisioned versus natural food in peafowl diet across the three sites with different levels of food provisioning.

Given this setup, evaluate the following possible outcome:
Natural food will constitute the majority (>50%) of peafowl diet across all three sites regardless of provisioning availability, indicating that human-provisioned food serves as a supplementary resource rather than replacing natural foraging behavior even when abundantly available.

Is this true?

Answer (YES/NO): NO